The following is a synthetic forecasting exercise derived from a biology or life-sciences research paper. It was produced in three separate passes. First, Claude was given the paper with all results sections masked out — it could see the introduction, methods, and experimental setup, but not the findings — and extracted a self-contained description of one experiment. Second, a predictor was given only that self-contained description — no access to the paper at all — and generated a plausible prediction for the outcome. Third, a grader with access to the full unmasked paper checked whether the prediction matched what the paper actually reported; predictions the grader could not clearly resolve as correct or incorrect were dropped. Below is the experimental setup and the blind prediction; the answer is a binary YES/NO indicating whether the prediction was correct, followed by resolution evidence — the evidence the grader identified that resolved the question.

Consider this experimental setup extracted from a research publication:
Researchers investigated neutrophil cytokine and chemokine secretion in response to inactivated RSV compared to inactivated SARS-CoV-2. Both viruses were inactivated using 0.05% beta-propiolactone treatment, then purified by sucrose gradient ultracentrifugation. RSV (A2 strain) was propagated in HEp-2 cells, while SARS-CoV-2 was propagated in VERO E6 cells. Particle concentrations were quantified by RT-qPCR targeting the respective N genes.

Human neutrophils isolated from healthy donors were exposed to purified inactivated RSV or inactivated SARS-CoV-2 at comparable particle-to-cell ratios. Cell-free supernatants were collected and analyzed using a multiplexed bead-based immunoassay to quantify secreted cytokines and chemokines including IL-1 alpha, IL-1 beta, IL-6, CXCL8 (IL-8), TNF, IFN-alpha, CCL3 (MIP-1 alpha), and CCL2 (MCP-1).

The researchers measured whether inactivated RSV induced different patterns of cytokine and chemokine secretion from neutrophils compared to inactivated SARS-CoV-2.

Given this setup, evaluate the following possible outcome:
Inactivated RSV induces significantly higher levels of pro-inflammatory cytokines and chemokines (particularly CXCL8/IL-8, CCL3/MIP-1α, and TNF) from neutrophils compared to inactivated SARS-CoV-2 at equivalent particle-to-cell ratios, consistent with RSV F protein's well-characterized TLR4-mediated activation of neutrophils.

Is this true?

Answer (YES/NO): NO